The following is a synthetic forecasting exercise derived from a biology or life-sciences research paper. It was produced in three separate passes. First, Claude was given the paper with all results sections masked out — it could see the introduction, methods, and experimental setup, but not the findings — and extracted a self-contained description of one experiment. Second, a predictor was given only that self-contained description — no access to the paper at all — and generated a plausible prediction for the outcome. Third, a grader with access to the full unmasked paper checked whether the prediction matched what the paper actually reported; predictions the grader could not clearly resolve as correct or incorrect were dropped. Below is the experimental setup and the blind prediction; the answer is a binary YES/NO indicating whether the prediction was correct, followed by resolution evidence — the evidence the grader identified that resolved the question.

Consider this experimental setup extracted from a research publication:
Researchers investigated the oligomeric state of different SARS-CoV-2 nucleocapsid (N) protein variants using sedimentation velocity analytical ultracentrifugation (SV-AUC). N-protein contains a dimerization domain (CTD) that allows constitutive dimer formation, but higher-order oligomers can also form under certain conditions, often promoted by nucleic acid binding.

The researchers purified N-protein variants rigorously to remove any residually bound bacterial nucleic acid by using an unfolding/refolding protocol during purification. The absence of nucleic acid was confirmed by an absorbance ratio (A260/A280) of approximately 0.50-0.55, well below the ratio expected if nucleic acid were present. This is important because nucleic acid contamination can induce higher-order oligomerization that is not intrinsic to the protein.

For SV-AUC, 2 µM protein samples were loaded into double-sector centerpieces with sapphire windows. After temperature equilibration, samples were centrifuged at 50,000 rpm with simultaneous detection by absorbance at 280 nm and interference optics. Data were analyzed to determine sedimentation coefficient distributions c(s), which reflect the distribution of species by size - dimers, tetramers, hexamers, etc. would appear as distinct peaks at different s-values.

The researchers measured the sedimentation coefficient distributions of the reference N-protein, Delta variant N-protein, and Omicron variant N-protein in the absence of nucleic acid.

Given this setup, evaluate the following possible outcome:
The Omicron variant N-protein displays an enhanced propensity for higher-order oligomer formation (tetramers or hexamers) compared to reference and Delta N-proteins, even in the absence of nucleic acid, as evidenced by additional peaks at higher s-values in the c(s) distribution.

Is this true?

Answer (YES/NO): NO